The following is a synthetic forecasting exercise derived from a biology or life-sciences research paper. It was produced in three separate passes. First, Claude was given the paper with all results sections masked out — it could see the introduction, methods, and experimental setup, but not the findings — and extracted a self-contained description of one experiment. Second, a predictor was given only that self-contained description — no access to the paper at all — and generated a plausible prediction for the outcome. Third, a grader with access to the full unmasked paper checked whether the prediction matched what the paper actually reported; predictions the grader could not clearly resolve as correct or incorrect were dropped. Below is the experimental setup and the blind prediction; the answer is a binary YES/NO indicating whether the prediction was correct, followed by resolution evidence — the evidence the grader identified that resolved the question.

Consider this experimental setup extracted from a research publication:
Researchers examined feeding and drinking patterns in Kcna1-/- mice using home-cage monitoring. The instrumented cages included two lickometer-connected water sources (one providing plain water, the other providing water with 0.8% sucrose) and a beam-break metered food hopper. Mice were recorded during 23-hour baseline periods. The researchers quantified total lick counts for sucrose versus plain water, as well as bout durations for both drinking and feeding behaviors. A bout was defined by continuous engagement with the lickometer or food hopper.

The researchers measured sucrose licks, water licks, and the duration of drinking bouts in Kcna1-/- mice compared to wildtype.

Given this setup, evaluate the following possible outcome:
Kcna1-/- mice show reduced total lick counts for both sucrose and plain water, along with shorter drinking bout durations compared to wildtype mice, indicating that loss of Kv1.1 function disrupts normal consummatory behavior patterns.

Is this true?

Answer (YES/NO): NO